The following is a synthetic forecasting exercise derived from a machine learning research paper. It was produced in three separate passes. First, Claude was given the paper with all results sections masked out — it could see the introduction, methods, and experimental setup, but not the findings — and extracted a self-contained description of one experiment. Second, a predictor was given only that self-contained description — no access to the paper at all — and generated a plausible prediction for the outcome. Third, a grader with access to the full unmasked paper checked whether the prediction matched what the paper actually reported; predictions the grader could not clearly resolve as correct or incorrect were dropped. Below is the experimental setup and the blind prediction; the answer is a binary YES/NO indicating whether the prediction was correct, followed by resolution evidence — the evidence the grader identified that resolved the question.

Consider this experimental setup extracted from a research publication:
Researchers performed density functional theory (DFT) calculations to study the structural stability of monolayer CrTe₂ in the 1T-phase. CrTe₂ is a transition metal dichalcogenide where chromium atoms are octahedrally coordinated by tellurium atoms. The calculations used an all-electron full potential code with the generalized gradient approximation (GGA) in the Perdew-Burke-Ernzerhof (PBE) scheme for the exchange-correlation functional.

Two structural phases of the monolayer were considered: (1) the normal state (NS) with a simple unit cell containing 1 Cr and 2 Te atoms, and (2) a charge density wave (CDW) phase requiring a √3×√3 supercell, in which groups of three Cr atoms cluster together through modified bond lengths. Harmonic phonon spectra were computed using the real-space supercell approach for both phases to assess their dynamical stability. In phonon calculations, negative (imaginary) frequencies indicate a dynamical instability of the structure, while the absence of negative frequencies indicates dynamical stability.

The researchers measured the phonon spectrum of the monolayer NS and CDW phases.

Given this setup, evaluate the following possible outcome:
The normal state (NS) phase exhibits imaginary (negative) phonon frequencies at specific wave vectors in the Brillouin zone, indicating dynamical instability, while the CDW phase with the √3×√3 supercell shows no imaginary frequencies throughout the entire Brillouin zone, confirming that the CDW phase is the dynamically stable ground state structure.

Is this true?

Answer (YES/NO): YES